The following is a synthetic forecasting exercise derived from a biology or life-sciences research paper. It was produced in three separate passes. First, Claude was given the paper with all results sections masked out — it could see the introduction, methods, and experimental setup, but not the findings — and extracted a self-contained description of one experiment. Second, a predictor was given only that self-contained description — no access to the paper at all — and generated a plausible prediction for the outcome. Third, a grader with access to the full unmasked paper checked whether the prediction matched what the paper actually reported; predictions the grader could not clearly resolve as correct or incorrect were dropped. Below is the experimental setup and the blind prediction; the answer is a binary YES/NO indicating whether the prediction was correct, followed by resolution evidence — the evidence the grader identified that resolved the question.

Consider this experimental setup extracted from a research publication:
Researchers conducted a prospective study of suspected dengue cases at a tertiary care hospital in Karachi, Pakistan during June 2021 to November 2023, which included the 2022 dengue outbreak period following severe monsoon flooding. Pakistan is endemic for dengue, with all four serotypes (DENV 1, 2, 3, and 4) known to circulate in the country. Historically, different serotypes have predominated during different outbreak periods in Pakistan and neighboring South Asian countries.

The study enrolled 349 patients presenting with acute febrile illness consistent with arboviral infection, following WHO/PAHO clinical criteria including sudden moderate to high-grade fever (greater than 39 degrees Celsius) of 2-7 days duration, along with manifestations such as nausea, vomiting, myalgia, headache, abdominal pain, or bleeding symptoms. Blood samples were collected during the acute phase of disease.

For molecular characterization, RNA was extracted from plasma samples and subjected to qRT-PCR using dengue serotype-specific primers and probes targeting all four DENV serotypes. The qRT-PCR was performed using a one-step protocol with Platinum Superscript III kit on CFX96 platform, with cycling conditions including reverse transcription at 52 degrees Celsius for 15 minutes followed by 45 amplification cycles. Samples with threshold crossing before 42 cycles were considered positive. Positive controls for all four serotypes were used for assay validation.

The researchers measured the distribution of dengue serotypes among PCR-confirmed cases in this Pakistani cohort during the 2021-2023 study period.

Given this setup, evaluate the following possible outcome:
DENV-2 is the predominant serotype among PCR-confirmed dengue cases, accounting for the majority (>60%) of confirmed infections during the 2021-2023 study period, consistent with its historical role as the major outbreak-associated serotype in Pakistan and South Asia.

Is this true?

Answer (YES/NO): NO